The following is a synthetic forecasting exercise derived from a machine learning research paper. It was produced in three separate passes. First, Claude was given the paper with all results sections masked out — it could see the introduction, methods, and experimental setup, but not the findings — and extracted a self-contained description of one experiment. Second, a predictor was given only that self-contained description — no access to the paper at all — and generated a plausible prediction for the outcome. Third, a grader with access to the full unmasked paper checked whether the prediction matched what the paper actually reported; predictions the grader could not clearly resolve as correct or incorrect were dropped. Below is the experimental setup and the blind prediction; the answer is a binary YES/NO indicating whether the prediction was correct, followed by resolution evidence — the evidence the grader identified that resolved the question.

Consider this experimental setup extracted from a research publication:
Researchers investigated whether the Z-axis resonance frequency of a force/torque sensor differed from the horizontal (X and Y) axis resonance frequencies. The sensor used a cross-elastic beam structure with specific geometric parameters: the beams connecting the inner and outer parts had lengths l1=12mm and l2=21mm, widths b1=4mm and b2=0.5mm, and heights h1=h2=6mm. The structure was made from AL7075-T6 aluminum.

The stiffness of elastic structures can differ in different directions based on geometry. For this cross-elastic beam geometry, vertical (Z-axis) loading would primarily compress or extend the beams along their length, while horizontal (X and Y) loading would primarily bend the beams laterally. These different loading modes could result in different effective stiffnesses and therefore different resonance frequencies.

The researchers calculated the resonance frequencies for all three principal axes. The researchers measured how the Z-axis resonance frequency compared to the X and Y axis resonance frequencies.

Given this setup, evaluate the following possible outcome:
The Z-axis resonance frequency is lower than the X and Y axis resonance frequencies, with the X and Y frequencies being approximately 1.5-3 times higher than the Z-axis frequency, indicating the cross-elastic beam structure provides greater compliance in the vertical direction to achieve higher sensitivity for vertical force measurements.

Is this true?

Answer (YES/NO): NO